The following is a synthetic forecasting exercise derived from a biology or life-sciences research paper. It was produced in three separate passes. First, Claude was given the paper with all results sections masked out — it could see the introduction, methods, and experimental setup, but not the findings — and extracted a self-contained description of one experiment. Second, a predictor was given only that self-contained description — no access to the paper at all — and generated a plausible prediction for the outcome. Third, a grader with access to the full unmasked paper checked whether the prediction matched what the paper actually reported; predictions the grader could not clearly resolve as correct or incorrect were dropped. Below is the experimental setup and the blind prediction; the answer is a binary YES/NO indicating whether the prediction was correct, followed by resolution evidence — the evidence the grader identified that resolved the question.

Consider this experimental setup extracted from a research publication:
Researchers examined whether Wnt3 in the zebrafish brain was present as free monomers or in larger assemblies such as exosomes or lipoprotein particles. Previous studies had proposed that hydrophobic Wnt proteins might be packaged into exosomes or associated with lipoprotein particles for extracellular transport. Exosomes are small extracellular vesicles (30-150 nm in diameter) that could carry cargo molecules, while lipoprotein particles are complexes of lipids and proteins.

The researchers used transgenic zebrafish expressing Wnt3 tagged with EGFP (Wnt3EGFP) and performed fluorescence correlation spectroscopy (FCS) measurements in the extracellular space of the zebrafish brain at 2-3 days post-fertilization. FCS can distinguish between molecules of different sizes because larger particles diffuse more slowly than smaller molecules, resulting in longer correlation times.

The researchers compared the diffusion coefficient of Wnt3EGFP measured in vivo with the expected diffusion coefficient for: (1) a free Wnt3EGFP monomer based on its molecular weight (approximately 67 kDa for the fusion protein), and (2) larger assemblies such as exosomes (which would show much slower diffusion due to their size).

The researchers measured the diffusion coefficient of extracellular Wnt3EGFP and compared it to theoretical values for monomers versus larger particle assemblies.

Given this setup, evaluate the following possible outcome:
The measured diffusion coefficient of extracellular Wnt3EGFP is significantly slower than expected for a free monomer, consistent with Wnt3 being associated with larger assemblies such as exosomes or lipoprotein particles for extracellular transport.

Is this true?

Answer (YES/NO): NO